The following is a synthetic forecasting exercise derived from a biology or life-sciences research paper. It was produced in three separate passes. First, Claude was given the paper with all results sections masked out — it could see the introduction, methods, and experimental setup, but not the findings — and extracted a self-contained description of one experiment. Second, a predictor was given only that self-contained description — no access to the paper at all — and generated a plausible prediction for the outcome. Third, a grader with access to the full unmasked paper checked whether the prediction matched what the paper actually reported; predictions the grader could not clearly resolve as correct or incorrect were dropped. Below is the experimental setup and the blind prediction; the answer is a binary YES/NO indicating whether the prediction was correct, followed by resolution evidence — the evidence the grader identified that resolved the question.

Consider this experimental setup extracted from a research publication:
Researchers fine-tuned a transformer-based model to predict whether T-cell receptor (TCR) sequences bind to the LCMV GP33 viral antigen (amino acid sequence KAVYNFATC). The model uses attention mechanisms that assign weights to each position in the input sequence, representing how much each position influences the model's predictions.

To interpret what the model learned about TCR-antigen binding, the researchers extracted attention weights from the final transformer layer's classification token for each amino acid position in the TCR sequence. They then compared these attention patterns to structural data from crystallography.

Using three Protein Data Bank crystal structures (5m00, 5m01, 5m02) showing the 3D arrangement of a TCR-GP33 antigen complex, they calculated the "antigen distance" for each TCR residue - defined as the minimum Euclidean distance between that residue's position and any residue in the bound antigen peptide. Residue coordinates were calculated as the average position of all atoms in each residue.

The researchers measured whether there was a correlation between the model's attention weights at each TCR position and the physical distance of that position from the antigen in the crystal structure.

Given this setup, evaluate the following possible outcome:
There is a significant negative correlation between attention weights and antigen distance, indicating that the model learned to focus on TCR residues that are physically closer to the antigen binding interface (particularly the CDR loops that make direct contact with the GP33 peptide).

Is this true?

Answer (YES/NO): YES